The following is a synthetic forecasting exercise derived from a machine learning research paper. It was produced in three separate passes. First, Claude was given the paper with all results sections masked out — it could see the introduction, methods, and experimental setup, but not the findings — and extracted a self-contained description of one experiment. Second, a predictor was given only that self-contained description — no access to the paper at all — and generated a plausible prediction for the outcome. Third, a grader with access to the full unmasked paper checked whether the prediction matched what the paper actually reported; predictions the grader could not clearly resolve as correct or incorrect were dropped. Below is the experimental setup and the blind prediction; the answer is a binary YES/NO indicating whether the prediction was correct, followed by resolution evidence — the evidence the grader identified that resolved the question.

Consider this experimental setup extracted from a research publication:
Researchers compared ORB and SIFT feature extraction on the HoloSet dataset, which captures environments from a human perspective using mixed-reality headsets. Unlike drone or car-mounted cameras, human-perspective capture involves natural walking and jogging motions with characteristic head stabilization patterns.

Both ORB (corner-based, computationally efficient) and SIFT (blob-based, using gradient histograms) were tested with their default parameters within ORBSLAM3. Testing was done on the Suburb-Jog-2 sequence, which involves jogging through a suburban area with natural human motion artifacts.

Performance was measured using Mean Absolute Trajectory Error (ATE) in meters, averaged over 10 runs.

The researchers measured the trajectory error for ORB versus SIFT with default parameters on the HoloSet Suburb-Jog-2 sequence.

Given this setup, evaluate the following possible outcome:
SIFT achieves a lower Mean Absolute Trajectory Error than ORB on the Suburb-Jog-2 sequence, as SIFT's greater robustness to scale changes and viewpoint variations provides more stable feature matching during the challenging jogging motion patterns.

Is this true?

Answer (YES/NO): NO